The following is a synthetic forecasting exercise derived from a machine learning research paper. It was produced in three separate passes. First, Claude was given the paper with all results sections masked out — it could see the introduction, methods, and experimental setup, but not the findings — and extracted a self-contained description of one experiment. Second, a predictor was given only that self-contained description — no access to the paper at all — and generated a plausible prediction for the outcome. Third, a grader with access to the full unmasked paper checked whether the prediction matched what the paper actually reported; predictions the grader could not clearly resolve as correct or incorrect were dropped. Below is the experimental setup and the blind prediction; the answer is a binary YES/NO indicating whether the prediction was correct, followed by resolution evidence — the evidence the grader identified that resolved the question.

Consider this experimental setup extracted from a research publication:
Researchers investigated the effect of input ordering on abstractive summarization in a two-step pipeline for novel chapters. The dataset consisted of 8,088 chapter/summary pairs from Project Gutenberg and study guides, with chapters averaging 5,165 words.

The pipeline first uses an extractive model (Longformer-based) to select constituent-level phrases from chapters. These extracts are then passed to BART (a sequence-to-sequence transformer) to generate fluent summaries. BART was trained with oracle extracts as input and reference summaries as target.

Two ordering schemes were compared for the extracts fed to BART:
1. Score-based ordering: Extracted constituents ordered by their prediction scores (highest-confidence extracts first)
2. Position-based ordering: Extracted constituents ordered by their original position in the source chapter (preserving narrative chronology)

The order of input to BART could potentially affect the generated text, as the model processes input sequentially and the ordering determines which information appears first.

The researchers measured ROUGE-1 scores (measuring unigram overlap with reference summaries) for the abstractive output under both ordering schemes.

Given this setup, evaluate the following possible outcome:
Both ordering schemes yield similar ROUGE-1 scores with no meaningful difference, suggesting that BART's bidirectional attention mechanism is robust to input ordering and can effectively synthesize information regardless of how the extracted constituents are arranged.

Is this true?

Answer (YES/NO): NO